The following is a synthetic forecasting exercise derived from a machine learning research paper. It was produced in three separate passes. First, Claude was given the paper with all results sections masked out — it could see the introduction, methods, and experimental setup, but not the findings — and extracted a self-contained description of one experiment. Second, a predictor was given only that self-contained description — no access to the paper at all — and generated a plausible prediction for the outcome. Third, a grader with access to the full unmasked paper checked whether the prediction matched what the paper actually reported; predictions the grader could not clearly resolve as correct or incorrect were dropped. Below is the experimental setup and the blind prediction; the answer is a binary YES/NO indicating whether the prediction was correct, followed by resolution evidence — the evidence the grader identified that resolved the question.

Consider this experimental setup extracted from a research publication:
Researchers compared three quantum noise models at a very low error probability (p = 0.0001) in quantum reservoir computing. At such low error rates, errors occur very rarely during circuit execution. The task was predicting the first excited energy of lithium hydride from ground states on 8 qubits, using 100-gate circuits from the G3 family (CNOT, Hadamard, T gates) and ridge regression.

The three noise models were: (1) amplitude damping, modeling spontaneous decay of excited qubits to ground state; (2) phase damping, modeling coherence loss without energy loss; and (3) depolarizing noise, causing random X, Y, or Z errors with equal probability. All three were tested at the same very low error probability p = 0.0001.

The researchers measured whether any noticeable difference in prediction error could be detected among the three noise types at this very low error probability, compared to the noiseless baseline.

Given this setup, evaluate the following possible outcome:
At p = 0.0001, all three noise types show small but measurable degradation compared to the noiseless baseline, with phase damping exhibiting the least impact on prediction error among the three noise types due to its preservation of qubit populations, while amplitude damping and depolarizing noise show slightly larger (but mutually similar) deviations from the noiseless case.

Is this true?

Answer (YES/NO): NO